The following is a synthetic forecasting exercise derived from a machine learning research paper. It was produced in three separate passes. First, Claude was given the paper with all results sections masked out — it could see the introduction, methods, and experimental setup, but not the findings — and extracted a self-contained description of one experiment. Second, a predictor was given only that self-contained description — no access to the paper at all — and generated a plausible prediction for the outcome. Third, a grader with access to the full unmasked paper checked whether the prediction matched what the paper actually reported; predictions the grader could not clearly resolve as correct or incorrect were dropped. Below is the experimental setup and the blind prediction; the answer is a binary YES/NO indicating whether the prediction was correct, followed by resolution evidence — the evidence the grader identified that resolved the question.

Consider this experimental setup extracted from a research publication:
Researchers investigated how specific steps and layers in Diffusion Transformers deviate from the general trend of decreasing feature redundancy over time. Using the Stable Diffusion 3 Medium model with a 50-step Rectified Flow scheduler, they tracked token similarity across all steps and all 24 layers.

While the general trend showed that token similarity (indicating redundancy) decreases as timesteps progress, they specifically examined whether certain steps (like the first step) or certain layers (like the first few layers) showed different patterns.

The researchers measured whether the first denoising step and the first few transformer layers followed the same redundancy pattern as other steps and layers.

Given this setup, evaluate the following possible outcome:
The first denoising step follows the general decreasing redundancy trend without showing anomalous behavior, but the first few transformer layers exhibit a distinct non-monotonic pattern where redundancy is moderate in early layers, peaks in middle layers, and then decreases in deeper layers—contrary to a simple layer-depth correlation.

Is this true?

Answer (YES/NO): NO